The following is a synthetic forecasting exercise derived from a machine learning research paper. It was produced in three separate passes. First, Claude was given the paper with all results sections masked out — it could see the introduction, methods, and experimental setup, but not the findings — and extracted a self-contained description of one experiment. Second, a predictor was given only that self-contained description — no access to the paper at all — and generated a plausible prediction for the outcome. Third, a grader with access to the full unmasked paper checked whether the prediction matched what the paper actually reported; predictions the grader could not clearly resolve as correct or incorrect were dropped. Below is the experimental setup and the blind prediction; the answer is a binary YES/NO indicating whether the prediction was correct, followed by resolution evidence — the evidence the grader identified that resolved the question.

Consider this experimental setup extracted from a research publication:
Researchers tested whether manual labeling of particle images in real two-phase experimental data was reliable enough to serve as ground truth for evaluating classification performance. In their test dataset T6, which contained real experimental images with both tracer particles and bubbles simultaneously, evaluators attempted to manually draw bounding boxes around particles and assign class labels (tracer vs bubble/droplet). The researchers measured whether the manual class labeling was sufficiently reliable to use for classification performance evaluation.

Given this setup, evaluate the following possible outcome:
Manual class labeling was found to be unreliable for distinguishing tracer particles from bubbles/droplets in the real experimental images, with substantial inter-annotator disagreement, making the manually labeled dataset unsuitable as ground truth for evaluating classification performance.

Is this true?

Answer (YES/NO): NO